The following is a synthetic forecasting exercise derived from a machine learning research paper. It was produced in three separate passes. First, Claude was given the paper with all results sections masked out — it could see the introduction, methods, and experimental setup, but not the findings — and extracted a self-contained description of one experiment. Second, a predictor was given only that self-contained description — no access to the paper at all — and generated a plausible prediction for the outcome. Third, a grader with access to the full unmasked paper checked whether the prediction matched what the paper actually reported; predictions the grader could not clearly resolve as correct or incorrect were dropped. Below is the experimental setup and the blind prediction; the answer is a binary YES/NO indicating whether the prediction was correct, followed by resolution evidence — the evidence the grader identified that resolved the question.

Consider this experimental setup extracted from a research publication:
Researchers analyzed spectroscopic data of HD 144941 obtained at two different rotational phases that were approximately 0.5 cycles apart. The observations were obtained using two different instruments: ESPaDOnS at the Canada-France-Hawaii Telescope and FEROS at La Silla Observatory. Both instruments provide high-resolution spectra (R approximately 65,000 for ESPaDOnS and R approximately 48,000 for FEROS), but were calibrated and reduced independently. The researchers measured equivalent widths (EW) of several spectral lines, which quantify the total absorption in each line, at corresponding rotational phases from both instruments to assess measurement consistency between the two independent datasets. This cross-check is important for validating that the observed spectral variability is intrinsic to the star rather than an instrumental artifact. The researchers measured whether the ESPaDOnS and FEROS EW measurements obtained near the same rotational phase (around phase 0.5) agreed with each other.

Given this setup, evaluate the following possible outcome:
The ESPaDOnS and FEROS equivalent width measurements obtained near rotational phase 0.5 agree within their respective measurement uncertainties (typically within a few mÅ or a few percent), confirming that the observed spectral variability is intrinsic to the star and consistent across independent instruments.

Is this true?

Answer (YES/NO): YES